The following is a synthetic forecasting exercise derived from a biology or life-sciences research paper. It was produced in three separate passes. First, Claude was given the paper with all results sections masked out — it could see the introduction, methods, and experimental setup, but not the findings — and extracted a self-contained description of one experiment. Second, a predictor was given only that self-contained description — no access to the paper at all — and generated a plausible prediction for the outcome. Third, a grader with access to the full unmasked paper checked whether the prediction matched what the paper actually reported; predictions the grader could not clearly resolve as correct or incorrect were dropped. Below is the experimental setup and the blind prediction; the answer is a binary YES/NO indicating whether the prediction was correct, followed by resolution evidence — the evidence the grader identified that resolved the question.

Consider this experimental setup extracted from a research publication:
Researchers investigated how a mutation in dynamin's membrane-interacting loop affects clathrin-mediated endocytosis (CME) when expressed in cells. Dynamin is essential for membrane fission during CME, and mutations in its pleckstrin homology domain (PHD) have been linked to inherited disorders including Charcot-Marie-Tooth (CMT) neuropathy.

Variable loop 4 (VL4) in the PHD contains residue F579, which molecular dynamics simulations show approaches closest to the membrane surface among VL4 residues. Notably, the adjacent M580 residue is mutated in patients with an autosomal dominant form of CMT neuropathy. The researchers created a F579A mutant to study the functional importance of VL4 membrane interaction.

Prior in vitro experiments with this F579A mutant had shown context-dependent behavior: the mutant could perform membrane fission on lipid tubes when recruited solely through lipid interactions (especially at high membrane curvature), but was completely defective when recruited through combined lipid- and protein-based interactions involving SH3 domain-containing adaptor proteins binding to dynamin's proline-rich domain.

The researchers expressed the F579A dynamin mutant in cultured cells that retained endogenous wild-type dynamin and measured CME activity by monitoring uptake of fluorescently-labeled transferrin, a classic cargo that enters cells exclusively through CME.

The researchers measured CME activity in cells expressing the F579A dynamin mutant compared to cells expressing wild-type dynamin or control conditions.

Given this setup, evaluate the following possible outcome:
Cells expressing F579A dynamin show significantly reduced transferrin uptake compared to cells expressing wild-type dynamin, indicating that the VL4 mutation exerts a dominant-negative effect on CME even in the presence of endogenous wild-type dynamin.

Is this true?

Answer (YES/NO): YES